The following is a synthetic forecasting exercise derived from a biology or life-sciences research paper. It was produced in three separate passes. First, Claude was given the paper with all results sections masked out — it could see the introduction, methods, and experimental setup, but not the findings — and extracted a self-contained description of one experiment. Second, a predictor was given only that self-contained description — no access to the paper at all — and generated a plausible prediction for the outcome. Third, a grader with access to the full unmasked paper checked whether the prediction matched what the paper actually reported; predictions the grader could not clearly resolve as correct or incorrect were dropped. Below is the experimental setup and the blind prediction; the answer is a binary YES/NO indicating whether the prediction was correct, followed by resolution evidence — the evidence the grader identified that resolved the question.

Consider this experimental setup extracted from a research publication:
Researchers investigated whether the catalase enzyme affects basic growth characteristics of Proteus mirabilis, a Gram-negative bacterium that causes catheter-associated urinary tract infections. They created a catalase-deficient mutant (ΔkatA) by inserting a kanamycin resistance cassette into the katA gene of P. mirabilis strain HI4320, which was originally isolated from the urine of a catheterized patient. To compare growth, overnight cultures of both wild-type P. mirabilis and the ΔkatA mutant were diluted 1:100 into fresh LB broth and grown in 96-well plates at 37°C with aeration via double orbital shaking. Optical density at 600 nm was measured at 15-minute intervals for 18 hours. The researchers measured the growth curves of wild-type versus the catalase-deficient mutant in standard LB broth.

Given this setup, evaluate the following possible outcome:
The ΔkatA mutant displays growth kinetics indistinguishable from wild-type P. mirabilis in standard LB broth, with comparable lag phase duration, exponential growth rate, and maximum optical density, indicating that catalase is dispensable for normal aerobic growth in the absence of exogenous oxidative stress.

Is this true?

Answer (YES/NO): YES